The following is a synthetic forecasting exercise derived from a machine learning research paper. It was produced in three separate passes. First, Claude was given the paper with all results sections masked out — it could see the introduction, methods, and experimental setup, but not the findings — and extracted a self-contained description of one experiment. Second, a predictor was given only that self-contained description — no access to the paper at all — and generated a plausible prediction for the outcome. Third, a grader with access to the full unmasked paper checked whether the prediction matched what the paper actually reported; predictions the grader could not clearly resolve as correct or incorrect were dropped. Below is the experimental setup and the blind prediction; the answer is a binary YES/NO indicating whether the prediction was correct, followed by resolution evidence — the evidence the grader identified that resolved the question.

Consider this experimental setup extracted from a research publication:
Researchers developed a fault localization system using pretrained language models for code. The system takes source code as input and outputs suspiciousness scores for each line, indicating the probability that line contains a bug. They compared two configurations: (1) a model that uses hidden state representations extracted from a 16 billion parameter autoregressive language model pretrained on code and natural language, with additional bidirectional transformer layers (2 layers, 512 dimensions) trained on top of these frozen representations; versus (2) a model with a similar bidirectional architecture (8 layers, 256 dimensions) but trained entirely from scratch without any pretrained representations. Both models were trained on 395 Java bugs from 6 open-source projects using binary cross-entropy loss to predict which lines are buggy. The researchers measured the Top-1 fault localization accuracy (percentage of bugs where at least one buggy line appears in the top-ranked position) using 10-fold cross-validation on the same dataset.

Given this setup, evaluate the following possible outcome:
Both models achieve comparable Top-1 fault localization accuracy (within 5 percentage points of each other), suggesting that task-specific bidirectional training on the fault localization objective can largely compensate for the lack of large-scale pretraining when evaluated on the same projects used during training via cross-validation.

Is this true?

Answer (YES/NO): NO